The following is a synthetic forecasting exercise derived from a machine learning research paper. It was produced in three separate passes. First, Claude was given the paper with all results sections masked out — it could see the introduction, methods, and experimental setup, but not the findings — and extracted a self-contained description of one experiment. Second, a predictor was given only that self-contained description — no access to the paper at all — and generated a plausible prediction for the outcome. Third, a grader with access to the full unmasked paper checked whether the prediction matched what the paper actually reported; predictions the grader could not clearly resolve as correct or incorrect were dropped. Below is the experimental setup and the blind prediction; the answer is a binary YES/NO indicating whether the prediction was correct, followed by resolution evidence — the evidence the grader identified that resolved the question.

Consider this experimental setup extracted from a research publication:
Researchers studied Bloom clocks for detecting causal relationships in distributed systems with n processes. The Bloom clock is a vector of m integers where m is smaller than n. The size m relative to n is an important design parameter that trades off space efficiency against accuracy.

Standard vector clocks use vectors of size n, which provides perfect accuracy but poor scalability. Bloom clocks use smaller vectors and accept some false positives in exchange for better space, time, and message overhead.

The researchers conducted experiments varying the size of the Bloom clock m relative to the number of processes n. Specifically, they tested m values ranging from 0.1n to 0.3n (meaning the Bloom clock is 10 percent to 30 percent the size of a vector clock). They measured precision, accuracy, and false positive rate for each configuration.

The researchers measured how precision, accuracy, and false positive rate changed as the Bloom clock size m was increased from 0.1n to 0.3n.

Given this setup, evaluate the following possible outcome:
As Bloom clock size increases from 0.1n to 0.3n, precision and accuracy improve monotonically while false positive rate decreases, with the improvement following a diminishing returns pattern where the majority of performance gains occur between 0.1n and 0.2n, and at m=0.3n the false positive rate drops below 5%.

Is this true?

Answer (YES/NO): NO